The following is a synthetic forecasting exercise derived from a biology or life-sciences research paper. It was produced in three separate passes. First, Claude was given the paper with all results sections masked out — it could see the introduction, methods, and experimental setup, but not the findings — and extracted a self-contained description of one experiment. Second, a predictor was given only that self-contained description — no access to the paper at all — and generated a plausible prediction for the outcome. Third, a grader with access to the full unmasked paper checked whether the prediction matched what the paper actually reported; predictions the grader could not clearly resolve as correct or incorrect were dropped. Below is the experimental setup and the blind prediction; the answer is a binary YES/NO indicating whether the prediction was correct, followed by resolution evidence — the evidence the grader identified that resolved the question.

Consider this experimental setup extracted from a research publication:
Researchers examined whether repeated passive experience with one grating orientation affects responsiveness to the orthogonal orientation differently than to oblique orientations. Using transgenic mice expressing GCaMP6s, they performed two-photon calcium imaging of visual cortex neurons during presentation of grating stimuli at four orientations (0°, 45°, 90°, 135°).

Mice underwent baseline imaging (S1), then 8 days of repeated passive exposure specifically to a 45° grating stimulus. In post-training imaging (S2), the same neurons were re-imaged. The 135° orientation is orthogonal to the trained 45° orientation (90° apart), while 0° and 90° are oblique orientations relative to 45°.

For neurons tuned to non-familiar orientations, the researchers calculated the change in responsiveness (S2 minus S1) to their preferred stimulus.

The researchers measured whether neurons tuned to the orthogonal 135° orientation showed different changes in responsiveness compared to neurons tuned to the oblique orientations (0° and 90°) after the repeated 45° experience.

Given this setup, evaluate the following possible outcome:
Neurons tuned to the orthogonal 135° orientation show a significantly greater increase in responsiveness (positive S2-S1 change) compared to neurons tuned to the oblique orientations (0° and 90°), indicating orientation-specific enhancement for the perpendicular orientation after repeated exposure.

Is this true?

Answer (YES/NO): NO